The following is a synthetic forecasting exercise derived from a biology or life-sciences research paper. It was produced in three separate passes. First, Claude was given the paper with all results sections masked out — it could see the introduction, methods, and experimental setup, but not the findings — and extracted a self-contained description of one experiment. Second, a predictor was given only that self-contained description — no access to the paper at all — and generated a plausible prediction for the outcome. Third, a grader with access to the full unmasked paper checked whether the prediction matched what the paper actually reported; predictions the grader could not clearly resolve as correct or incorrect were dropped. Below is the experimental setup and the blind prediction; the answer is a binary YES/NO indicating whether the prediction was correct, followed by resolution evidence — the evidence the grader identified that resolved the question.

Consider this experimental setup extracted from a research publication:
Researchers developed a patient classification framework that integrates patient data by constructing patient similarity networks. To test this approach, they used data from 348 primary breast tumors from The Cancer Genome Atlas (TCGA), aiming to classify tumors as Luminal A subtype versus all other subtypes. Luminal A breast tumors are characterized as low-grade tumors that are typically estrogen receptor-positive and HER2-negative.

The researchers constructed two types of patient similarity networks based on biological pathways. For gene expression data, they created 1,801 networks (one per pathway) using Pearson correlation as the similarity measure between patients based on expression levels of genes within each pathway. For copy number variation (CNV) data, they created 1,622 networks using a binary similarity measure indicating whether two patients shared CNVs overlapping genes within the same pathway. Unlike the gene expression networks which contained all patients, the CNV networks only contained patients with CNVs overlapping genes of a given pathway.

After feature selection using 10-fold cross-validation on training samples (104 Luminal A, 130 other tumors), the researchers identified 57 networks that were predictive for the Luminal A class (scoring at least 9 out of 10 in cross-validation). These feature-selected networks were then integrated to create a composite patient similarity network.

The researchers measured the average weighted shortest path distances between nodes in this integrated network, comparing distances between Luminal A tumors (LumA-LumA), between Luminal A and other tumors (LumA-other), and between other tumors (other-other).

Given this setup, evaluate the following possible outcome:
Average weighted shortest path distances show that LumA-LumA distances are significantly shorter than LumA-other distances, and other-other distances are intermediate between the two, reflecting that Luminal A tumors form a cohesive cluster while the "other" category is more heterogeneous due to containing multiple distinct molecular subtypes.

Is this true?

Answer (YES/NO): YES